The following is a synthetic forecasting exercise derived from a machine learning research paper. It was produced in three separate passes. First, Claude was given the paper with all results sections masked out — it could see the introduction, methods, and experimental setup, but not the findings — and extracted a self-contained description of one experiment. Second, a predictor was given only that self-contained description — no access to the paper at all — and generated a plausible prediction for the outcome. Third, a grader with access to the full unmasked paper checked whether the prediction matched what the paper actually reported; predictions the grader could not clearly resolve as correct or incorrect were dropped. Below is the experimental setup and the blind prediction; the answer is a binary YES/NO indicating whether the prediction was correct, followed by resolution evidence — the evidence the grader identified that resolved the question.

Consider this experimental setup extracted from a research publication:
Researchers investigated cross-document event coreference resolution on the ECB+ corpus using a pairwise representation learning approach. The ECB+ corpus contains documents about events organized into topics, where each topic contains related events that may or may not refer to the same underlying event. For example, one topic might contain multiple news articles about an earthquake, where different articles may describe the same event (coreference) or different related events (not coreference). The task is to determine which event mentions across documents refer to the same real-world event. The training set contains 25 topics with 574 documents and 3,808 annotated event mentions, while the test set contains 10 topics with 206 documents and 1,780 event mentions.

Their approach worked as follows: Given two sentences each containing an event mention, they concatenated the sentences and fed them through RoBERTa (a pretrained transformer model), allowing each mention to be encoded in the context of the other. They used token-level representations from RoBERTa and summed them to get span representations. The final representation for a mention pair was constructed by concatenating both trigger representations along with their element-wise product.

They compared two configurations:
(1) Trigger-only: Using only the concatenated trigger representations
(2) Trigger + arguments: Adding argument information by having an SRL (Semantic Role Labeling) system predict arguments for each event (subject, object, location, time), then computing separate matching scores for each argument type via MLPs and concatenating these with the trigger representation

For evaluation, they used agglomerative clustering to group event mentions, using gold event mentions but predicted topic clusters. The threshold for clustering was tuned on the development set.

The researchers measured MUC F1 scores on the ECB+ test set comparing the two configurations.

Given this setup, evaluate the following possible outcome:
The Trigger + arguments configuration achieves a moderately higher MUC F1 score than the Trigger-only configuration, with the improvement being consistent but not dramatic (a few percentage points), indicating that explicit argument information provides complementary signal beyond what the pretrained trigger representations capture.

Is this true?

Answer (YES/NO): NO